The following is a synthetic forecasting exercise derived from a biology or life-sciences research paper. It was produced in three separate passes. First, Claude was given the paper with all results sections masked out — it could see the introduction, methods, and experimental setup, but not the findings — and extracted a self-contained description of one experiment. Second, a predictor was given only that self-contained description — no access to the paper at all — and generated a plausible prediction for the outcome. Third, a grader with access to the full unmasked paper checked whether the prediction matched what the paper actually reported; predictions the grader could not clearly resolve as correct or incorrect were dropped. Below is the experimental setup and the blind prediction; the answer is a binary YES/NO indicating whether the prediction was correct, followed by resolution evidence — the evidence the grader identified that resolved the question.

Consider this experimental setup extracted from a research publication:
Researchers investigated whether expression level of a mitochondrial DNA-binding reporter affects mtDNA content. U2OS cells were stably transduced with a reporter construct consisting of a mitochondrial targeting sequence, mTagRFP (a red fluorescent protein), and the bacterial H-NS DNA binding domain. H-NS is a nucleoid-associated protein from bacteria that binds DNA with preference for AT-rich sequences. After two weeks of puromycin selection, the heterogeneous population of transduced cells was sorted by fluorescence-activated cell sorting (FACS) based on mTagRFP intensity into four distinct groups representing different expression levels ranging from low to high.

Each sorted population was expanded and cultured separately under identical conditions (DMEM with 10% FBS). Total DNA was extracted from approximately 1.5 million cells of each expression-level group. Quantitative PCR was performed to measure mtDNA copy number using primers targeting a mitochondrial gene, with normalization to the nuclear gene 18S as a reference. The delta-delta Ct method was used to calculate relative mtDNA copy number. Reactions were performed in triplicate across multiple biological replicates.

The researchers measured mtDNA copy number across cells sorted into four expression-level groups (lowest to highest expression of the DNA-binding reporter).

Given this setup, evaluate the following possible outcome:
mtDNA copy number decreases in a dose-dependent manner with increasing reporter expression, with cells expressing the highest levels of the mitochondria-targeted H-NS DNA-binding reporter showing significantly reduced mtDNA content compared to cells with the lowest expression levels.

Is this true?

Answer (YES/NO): NO